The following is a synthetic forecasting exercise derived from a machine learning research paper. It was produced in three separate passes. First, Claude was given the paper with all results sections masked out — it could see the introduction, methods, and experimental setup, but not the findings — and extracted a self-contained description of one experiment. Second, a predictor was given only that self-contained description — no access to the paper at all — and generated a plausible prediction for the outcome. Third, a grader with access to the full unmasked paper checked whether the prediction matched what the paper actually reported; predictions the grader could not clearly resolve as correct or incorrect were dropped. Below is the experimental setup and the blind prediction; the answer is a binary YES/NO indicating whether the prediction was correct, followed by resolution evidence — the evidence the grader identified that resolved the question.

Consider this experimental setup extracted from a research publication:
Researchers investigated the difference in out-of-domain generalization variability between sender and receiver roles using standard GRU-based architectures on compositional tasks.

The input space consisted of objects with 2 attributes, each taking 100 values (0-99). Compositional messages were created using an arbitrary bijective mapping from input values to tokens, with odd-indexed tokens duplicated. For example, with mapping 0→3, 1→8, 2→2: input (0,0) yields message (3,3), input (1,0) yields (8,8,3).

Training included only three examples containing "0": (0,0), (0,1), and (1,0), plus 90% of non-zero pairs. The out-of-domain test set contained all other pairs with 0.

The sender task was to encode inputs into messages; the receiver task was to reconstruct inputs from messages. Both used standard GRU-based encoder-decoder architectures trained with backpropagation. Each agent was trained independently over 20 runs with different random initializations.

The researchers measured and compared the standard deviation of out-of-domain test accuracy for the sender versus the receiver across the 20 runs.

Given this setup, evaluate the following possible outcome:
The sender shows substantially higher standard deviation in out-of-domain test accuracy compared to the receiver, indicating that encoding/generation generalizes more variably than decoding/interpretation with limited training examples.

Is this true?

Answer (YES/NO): NO